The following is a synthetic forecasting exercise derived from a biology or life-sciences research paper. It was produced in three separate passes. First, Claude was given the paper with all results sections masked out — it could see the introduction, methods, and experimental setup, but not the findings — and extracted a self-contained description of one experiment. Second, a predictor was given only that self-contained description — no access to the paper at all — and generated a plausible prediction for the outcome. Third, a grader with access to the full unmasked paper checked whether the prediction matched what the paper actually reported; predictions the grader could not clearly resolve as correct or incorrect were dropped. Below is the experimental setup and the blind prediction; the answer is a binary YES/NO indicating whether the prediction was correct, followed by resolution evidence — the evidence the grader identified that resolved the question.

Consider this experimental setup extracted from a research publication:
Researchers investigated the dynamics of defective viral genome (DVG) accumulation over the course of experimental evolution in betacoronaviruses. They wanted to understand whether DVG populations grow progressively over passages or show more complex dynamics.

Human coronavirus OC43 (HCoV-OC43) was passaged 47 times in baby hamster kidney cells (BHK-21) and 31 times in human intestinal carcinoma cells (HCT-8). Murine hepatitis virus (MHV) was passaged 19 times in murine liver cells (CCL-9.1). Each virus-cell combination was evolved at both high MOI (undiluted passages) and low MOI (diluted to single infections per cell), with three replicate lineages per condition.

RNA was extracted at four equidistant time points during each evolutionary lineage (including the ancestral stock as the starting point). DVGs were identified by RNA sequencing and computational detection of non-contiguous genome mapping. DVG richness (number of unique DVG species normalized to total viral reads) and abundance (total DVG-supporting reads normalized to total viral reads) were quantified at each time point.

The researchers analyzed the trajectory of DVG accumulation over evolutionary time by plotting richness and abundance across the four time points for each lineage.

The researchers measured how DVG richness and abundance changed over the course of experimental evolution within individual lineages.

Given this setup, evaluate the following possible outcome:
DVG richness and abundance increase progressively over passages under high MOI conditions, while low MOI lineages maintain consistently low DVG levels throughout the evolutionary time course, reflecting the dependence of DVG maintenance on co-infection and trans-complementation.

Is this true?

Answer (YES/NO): NO